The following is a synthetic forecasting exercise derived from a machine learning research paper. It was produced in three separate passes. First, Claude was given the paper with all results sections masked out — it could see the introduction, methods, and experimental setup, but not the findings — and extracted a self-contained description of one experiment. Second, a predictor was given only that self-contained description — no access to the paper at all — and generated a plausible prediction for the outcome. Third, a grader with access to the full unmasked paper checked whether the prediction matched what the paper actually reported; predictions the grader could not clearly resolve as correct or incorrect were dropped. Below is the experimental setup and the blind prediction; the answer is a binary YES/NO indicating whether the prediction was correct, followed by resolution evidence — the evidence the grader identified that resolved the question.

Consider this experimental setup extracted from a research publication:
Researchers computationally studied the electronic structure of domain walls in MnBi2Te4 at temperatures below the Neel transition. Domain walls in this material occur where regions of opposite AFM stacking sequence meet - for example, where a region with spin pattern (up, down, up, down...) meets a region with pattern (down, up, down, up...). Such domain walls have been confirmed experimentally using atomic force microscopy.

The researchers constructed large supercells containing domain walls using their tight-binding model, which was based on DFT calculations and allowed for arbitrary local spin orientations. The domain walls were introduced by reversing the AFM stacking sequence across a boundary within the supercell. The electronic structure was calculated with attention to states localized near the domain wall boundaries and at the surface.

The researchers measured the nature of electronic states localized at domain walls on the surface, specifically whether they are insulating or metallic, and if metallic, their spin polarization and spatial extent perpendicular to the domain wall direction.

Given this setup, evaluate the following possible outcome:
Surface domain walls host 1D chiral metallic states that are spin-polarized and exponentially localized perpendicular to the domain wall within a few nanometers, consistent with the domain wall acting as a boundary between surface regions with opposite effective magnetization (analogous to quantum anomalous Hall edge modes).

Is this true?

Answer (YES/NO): NO